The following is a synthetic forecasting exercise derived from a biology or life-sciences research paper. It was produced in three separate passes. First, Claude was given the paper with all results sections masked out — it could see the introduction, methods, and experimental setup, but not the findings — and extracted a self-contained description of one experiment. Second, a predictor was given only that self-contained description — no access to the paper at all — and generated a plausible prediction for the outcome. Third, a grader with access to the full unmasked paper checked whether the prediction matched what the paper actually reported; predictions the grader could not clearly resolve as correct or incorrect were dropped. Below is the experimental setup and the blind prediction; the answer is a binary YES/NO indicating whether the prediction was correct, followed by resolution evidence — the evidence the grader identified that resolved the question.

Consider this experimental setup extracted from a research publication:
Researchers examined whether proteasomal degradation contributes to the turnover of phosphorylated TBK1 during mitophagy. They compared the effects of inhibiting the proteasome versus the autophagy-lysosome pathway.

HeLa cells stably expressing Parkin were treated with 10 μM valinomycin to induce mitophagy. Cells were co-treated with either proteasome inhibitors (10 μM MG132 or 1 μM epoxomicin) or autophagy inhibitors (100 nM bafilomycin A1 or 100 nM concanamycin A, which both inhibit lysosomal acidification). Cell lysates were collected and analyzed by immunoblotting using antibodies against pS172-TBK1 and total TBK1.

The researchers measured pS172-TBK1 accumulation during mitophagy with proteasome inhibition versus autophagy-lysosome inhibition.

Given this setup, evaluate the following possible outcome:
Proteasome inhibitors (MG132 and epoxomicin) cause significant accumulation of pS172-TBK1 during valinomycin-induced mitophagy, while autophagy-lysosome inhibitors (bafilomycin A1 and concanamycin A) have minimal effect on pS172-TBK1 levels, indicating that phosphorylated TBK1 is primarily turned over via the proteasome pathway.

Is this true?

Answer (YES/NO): NO